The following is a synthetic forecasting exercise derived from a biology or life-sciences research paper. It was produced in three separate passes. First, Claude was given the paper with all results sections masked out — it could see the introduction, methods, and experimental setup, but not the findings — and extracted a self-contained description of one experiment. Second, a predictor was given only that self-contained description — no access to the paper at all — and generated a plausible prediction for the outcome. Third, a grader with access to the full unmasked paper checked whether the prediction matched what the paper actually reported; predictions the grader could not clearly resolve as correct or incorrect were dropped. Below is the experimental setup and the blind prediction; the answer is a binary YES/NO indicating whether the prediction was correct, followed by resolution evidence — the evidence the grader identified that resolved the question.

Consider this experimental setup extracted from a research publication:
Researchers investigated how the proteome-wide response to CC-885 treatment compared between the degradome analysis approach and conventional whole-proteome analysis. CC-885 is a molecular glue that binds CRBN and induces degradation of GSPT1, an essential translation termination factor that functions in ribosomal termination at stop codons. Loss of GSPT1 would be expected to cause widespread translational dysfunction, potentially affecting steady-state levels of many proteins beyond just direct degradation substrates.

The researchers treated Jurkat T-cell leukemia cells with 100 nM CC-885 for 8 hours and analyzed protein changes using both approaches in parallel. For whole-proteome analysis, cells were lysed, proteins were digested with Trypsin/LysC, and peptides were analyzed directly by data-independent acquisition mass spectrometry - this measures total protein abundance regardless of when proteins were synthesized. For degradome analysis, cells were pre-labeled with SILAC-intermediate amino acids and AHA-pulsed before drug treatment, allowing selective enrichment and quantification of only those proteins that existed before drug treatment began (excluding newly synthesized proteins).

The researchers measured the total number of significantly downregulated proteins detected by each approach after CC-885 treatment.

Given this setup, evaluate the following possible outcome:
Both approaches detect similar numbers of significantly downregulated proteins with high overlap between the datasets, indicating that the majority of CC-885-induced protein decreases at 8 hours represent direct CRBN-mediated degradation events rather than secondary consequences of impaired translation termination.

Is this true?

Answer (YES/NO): NO